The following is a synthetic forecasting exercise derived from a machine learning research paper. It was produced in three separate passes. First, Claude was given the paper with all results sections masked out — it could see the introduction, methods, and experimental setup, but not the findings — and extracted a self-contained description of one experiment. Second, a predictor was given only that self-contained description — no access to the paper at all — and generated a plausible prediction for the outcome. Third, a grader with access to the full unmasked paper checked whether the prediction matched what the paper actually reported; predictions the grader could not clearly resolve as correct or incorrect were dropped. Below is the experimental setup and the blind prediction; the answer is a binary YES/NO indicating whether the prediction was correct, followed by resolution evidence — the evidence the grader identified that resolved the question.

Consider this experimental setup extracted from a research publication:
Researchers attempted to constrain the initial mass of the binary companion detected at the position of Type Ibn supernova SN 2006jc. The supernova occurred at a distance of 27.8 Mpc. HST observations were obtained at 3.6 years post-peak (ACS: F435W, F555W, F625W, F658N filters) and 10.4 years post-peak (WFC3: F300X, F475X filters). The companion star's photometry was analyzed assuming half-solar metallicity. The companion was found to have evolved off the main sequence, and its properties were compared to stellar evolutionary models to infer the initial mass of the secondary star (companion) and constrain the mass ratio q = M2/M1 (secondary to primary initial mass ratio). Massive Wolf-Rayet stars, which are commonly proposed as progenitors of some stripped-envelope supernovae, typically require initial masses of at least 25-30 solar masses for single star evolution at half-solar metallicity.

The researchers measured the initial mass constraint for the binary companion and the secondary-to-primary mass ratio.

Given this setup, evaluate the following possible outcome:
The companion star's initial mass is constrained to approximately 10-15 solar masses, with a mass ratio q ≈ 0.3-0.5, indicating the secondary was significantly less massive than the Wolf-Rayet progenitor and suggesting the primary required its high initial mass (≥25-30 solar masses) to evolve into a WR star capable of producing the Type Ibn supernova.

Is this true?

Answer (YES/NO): NO